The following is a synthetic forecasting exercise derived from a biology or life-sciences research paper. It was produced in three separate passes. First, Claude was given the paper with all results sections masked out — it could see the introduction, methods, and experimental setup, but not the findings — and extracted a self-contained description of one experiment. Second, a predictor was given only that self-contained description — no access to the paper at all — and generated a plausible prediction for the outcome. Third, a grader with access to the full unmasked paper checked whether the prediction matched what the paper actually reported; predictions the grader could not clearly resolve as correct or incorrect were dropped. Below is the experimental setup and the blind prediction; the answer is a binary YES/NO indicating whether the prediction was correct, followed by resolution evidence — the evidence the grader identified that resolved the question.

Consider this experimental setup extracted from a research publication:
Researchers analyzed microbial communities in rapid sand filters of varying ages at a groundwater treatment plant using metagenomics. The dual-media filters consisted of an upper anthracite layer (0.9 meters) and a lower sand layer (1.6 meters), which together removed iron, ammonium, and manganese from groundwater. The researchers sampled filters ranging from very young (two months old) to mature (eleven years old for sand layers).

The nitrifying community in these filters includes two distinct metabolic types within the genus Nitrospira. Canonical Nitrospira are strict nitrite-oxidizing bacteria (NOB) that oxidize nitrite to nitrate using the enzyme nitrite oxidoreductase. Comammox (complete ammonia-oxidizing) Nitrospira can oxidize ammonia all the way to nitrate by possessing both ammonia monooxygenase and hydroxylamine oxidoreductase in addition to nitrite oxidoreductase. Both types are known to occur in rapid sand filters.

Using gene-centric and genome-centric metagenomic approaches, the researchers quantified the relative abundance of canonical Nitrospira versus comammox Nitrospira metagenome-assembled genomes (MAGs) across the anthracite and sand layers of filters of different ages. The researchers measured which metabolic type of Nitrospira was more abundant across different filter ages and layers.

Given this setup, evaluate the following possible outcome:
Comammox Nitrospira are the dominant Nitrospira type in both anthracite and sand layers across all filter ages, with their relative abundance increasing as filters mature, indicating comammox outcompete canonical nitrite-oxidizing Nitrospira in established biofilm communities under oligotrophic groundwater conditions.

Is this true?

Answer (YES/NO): NO